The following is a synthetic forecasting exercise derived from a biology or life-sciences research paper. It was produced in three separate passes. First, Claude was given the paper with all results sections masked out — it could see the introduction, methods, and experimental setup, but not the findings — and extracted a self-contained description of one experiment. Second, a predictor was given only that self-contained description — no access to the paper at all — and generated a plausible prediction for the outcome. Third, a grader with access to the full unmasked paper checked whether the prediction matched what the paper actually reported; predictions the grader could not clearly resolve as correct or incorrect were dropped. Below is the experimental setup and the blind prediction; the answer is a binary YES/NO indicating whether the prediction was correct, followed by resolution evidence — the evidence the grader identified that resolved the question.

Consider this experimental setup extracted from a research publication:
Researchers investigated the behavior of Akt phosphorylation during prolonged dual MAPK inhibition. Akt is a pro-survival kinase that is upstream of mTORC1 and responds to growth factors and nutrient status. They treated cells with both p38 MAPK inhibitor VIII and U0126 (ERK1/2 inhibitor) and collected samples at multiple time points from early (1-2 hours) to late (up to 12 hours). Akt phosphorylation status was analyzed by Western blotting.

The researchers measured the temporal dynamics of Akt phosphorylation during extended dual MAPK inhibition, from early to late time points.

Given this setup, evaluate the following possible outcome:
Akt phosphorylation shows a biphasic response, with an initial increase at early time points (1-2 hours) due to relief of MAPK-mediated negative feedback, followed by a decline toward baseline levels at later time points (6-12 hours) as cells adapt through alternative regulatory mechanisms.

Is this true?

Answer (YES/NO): NO